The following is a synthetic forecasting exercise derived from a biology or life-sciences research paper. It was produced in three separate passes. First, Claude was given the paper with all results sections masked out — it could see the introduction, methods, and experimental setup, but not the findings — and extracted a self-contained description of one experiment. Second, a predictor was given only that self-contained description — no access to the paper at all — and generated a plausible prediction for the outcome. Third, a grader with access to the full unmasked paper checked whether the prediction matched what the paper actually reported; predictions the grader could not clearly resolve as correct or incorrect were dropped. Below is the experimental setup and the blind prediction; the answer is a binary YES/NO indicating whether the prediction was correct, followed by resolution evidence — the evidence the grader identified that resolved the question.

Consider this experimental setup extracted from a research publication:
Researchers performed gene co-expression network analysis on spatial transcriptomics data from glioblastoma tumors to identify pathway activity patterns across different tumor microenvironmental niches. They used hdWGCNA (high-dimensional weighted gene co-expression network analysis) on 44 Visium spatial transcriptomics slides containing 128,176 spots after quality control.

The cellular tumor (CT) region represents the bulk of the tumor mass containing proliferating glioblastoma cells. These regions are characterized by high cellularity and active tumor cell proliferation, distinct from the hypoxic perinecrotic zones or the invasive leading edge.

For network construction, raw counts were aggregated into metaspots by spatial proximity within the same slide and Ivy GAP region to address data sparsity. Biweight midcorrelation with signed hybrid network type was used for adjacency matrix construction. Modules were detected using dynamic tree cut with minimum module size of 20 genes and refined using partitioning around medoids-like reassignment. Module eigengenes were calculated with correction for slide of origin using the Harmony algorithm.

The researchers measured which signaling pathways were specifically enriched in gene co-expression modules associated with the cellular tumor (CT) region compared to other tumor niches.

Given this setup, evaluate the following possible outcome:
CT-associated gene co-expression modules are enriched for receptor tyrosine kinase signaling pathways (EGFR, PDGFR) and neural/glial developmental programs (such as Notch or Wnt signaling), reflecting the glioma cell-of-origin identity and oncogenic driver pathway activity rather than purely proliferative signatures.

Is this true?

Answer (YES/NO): NO